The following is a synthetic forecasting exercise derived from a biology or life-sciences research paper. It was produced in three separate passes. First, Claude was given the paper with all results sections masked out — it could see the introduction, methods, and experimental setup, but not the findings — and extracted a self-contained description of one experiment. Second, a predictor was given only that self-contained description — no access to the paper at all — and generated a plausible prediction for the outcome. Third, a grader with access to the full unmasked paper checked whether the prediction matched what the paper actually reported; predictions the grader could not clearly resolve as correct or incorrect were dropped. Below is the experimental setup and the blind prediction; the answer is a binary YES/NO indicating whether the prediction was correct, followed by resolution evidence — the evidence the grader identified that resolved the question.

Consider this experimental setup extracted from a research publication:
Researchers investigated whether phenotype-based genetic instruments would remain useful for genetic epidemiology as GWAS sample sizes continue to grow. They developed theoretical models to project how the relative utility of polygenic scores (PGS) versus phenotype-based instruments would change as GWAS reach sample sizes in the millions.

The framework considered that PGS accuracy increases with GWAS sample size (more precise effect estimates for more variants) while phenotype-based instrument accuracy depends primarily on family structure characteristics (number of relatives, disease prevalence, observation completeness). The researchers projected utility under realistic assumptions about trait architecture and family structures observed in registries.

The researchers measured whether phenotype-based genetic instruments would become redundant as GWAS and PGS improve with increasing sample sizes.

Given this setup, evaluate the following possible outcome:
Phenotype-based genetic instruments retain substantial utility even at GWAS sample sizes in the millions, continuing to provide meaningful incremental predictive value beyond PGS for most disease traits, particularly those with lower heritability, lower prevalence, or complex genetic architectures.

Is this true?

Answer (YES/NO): NO